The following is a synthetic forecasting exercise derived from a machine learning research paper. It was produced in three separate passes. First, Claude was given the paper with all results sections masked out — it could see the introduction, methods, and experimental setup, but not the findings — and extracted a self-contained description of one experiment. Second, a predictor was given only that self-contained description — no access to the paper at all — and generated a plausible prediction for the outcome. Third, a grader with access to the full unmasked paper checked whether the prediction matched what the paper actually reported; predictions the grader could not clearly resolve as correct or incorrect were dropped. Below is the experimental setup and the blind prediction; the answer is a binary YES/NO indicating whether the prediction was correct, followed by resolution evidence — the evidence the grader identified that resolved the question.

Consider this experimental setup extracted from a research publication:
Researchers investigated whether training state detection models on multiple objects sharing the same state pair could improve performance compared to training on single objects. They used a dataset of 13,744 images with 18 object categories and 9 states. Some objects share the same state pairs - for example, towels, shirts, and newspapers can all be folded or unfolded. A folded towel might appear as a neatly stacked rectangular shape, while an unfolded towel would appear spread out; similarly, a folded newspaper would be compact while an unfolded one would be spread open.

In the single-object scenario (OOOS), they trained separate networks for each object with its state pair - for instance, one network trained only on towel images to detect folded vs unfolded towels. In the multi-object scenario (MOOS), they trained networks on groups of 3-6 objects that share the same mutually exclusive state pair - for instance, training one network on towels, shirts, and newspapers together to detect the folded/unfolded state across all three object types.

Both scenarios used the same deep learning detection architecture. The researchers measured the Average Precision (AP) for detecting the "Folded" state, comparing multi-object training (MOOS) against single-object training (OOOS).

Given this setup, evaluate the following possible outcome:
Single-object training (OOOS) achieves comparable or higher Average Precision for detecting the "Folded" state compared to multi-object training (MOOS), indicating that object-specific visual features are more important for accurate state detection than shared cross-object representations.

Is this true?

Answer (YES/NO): NO